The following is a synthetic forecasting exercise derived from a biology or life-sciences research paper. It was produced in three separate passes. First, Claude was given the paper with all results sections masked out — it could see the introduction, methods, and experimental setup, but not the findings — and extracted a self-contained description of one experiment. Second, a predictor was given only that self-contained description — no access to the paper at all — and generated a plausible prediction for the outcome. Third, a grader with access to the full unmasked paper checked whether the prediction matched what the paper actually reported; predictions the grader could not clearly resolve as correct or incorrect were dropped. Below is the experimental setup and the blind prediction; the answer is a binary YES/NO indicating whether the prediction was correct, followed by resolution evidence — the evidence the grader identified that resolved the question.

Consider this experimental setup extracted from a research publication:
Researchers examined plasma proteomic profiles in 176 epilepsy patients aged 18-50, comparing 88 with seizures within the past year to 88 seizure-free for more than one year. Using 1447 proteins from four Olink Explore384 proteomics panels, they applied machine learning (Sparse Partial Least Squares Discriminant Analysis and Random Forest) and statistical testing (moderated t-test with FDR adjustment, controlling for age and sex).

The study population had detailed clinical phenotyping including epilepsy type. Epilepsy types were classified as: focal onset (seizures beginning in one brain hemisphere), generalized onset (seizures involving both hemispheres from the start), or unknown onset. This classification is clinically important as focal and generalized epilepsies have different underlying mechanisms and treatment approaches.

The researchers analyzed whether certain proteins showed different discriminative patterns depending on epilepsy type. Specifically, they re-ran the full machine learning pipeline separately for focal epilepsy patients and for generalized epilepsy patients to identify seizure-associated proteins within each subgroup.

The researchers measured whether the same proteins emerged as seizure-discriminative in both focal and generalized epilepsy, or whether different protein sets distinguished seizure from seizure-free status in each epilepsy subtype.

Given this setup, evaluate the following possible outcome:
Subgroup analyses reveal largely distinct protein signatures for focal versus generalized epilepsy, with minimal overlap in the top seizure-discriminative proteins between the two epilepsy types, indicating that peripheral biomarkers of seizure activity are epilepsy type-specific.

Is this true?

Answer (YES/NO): NO